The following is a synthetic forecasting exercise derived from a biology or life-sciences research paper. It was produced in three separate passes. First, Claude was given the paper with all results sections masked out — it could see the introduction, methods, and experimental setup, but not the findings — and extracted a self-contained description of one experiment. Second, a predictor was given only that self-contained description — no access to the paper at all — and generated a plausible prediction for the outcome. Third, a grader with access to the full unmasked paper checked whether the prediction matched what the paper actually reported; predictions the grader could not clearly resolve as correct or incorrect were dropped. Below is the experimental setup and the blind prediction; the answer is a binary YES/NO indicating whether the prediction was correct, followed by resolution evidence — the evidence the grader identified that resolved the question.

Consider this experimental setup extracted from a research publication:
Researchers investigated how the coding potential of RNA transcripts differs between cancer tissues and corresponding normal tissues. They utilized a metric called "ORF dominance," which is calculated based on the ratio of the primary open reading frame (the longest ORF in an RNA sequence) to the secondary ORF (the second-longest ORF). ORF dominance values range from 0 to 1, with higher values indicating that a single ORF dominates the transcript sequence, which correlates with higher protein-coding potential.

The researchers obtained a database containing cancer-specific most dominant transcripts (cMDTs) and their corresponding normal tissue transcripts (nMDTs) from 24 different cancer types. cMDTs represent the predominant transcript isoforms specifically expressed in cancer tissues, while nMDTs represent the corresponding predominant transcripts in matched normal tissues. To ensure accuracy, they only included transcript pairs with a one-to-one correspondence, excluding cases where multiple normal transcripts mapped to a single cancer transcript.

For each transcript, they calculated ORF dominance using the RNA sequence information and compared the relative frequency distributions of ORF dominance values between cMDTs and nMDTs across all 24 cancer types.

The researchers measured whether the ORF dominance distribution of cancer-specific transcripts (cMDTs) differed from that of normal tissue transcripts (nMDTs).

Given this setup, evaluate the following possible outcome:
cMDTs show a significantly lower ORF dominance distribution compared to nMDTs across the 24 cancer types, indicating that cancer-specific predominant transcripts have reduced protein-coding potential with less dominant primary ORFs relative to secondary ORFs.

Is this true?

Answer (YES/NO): NO